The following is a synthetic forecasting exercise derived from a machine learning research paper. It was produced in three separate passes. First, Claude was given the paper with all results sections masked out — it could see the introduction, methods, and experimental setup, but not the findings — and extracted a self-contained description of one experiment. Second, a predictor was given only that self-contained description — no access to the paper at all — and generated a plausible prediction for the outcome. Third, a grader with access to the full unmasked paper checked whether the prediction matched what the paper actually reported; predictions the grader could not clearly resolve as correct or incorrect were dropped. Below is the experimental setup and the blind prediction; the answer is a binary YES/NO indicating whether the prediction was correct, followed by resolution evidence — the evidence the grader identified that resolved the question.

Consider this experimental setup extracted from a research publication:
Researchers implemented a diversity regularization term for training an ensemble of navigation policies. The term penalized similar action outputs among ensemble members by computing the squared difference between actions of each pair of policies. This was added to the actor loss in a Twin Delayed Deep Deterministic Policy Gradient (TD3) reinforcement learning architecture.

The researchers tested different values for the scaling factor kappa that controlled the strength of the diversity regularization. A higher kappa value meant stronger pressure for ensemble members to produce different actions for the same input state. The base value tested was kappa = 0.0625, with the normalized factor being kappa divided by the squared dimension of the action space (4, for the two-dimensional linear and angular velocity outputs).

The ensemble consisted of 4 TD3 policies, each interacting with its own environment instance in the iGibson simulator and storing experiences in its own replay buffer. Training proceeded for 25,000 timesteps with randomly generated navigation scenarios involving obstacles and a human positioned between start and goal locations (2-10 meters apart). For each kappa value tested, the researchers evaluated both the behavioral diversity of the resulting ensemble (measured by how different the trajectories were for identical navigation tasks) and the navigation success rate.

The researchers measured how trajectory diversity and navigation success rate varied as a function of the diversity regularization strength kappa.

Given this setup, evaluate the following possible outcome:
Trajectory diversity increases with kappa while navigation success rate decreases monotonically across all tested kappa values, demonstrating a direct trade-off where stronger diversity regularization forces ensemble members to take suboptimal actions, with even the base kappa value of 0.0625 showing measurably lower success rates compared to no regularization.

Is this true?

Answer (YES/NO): NO